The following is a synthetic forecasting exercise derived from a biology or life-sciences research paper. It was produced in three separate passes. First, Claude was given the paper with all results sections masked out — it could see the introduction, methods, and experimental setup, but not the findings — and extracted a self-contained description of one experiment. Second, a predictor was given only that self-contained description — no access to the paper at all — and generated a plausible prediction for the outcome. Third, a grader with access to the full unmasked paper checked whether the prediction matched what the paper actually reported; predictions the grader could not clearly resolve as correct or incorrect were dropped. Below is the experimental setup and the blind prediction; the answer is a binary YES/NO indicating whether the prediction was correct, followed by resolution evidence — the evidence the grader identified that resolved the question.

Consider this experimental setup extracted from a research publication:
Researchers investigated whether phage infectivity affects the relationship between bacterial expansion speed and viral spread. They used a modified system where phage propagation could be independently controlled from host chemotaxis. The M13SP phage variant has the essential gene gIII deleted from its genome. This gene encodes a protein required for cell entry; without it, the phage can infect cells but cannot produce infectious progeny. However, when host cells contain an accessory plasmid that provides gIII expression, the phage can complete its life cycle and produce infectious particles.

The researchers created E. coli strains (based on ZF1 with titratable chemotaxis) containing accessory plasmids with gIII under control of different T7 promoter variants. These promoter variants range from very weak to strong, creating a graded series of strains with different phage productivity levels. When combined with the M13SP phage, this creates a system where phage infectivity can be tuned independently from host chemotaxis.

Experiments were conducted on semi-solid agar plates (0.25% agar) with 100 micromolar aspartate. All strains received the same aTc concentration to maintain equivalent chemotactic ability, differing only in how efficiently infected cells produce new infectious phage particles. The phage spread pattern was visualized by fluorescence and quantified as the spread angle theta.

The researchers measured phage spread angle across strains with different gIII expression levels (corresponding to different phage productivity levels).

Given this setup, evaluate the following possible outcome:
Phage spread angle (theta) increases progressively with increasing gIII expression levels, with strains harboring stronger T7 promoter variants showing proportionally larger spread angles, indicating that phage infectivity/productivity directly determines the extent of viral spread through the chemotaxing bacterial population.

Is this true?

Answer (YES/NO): YES